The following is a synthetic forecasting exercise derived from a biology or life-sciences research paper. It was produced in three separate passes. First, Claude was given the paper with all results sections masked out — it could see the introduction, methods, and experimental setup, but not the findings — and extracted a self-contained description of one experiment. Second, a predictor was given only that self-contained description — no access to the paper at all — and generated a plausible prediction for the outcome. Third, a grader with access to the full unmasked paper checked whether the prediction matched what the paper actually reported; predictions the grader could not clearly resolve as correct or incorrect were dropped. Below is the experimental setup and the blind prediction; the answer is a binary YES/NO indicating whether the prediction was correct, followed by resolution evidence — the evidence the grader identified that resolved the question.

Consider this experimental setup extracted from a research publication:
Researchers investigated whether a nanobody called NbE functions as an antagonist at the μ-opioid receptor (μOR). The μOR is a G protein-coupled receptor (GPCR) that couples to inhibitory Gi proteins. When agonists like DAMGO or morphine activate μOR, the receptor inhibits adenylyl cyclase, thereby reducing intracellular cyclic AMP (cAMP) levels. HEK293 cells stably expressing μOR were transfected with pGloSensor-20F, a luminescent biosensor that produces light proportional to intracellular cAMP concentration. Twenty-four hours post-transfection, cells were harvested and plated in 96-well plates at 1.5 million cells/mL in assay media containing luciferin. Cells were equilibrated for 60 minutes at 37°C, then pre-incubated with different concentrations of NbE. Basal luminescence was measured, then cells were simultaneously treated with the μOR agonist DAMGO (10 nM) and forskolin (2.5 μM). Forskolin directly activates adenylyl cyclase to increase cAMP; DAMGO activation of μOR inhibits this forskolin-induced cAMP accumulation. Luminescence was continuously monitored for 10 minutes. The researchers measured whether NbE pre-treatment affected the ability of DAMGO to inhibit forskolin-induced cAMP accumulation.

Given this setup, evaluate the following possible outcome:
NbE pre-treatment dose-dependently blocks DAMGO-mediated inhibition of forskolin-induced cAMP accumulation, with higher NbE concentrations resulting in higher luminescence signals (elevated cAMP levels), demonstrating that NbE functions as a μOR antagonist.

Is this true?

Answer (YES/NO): YES